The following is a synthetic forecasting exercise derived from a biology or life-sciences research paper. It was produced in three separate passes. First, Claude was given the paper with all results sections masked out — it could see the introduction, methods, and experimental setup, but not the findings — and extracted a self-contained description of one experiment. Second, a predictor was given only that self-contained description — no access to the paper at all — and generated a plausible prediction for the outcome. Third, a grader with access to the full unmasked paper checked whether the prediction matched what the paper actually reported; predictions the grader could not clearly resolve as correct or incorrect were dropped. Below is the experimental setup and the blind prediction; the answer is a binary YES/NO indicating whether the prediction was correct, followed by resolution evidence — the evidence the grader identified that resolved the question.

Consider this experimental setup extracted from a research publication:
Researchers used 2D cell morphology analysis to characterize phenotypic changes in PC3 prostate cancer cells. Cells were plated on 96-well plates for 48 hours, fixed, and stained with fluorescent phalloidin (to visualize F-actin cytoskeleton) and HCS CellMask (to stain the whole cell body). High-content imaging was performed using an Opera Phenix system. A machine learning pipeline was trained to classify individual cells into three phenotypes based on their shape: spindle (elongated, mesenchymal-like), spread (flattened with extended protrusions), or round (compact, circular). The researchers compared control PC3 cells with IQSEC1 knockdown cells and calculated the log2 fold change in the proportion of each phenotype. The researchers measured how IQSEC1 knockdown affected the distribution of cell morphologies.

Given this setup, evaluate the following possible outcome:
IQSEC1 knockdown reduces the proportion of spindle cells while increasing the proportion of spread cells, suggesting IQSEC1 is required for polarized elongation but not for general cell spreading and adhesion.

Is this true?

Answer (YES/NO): YES